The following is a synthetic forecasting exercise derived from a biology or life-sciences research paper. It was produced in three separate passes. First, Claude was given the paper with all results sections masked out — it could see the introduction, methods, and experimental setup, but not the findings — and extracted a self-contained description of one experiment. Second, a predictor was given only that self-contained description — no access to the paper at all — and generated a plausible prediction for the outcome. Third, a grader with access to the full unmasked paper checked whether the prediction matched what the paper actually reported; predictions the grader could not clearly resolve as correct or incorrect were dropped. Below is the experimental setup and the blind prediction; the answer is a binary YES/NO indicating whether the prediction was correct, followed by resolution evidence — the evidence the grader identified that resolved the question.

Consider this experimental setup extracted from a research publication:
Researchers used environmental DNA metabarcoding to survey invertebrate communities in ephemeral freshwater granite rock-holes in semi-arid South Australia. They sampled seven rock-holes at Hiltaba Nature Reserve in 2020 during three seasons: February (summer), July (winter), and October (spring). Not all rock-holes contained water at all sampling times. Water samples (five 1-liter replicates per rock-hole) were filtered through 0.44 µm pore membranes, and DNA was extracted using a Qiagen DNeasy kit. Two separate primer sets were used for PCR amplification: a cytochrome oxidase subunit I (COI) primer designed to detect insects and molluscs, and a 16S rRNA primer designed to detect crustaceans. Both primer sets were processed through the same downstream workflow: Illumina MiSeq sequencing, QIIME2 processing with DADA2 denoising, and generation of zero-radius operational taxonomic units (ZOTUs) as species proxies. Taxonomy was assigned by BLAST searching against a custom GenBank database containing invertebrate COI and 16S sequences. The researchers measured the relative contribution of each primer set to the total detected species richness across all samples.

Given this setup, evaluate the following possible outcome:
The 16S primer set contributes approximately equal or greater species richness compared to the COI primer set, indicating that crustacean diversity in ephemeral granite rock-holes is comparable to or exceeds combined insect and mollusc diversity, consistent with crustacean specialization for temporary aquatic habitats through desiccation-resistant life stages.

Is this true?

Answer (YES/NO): NO